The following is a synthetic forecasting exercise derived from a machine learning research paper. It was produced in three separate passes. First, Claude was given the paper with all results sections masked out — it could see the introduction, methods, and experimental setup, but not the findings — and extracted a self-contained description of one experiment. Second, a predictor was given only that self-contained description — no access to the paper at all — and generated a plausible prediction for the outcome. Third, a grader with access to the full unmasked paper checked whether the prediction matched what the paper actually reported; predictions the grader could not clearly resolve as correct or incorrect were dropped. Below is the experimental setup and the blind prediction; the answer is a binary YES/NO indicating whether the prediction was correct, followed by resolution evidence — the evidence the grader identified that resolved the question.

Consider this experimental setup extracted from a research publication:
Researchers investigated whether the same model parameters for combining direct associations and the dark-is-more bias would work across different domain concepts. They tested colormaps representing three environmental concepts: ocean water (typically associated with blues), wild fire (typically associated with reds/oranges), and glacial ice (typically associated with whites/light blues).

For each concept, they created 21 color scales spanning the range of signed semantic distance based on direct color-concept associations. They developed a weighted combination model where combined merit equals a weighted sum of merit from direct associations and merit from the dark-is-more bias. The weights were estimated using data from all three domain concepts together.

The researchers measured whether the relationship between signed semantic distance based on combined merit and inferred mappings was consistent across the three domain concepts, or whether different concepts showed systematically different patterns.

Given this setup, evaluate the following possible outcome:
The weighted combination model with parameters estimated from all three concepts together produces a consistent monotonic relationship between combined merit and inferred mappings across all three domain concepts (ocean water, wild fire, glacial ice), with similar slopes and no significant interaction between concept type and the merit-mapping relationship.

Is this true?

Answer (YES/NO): NO